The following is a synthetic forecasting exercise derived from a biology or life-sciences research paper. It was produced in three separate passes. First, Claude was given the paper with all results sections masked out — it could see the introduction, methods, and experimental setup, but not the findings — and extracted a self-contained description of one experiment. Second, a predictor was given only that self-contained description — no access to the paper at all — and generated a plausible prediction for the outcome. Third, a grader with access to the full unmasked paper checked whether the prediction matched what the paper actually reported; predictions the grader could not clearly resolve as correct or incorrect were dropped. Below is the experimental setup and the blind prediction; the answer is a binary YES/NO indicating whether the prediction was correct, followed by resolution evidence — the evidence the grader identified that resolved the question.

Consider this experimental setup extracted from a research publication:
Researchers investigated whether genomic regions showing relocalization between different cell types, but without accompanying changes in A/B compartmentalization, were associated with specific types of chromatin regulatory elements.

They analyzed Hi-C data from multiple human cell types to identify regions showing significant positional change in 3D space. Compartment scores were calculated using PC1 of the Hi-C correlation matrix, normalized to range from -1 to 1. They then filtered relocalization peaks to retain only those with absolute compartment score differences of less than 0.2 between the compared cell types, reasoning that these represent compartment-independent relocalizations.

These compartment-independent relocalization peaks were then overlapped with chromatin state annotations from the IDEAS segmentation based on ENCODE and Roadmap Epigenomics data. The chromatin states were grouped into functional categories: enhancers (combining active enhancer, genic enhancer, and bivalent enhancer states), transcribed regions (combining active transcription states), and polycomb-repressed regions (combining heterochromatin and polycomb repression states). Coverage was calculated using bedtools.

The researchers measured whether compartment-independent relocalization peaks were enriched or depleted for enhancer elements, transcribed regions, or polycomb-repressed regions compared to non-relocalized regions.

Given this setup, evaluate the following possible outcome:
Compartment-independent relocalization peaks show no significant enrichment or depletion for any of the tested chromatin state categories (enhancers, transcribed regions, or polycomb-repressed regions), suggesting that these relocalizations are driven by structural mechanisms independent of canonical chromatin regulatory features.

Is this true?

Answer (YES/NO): NO